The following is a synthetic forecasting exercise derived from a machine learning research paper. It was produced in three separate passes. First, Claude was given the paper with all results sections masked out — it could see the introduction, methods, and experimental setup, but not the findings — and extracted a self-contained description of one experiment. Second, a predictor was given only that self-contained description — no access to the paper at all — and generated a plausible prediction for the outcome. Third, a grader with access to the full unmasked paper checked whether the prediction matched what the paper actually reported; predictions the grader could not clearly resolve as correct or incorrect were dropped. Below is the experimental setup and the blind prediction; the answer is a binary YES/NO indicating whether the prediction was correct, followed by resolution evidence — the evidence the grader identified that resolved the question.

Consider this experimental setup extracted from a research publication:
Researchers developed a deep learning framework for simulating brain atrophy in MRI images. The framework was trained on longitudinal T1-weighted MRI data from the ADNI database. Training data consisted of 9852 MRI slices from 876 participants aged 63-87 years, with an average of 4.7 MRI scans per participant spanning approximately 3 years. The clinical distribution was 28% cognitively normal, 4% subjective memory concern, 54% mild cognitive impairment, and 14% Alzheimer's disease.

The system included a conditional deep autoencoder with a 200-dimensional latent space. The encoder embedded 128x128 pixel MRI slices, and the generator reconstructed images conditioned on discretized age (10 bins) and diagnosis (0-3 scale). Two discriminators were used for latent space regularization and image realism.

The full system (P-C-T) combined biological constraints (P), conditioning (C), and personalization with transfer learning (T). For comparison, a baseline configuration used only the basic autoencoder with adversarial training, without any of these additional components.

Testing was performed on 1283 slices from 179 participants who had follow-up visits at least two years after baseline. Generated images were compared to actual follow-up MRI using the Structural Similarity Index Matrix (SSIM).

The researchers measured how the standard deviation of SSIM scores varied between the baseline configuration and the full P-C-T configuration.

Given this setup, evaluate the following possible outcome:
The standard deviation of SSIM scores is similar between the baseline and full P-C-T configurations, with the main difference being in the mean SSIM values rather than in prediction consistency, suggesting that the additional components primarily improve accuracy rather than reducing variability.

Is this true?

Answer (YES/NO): NO